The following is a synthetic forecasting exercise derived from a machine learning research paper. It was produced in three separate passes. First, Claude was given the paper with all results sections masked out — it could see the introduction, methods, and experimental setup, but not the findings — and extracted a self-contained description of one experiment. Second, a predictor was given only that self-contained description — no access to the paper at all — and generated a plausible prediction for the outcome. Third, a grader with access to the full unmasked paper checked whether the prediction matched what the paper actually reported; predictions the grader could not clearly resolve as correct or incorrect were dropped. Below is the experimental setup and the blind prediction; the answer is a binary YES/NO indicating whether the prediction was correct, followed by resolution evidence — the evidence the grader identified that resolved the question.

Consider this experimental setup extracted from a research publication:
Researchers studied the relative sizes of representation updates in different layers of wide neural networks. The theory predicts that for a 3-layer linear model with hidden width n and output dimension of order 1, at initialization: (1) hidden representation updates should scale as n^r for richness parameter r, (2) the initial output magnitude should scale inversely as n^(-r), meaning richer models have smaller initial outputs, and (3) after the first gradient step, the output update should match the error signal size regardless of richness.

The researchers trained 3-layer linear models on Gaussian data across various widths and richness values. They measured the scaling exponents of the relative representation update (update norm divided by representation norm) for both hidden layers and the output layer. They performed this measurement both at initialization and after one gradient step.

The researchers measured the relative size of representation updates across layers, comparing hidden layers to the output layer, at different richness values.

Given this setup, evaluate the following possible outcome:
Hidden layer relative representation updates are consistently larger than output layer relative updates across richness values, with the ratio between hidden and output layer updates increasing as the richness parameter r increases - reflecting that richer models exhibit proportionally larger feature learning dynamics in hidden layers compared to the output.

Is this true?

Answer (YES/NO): NO